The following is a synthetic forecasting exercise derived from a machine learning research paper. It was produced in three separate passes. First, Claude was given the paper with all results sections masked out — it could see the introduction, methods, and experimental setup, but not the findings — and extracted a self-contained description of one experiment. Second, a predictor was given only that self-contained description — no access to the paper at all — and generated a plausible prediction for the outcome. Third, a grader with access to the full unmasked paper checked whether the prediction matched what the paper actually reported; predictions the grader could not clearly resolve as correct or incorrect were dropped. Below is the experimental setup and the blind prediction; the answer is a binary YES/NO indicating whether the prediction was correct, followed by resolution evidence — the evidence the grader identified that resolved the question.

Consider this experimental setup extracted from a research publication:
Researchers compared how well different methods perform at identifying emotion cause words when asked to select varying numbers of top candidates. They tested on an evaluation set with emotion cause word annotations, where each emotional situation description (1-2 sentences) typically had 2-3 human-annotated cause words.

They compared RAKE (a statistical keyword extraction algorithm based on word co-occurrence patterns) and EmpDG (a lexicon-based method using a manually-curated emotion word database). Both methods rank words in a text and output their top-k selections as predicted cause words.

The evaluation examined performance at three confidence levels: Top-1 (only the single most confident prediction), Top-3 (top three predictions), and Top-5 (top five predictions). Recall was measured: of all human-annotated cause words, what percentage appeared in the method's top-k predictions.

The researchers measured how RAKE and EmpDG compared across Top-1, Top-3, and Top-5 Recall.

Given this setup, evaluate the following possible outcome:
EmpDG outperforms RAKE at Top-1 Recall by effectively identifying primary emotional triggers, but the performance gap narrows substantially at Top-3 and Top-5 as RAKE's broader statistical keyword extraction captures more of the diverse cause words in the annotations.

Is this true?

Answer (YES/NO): NO